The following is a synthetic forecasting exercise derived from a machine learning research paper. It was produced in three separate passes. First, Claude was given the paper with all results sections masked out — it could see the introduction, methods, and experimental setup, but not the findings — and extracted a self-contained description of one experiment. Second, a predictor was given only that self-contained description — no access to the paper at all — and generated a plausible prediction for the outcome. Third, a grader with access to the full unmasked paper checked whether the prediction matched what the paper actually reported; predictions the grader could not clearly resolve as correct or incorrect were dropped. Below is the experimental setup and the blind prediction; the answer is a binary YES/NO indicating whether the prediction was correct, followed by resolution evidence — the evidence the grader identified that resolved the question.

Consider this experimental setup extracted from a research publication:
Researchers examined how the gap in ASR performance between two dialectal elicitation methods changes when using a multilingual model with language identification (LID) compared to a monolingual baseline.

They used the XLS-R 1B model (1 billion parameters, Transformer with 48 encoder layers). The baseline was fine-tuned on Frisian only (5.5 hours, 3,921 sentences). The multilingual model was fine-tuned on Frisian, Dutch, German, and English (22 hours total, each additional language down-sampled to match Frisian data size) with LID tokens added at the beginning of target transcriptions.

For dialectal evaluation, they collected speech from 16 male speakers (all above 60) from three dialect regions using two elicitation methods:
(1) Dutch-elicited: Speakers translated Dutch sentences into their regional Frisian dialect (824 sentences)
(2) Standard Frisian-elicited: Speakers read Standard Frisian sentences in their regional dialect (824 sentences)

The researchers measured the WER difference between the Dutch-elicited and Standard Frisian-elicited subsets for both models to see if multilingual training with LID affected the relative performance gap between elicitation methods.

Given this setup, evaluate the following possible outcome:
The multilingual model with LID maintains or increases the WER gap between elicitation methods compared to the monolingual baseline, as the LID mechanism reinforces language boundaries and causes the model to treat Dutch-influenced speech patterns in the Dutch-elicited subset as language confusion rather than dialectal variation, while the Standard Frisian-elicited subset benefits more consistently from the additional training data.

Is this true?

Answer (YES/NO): NO